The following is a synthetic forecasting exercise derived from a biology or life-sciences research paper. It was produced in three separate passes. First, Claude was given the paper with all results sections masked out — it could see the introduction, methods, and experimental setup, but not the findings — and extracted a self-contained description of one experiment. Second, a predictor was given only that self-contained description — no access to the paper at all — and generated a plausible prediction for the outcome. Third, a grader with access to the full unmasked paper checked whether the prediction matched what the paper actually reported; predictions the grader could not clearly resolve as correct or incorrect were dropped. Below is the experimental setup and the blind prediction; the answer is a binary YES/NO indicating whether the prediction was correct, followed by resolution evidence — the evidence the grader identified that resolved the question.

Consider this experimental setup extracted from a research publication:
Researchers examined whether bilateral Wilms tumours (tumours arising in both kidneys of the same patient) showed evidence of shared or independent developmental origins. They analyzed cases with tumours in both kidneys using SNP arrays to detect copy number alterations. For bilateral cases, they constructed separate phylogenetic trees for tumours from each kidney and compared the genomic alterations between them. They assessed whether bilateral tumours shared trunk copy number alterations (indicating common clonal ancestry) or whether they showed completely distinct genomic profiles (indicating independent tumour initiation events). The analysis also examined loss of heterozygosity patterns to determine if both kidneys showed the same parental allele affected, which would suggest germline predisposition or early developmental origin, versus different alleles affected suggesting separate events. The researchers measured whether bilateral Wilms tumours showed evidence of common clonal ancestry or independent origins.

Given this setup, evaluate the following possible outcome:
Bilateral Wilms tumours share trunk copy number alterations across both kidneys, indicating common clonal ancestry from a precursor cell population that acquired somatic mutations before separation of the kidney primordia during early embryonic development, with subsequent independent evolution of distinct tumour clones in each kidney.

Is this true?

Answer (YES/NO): NO